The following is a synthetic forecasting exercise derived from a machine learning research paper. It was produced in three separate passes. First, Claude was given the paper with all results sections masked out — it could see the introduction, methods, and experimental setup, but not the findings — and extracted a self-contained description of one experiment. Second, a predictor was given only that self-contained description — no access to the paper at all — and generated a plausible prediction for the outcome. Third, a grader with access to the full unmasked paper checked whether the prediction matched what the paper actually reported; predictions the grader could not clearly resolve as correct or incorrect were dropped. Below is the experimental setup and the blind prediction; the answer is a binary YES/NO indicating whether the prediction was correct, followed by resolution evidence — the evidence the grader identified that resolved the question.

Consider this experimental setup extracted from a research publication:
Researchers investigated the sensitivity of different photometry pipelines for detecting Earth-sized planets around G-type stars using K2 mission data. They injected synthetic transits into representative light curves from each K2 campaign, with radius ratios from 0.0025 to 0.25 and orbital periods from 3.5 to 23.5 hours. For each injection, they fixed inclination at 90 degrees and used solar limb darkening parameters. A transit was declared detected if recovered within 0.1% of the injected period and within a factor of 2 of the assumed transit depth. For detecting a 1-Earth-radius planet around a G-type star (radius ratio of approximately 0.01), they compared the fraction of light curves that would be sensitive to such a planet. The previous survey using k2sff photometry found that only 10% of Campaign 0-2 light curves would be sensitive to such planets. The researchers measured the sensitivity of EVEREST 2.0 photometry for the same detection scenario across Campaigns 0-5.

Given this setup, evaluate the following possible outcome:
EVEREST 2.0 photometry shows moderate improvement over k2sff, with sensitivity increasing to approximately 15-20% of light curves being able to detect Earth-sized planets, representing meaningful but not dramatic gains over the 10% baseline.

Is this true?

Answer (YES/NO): NO